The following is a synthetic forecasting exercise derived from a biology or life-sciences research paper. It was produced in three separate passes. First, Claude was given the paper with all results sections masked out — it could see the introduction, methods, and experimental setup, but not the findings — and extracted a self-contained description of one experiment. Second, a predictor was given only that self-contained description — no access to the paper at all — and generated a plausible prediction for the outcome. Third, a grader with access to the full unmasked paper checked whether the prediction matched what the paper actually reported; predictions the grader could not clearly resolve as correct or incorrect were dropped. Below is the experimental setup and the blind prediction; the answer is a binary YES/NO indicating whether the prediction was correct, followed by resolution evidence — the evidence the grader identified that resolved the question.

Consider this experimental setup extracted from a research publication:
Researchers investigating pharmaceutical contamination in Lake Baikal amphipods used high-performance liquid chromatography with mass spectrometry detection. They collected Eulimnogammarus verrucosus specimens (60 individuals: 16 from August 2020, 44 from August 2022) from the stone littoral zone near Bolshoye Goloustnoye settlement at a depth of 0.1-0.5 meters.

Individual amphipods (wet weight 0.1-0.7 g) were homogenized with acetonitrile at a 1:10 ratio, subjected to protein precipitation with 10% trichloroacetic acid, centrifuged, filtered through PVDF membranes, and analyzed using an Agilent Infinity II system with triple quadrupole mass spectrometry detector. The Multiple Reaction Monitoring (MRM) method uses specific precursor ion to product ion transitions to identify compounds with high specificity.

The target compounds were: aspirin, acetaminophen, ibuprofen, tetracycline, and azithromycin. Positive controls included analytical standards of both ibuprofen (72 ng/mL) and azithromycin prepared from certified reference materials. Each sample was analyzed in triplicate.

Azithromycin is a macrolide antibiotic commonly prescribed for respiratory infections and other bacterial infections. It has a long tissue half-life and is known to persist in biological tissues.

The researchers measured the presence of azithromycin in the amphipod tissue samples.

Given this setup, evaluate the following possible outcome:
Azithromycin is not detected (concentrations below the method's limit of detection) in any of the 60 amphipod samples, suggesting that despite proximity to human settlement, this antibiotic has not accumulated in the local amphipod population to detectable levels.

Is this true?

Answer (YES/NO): NO